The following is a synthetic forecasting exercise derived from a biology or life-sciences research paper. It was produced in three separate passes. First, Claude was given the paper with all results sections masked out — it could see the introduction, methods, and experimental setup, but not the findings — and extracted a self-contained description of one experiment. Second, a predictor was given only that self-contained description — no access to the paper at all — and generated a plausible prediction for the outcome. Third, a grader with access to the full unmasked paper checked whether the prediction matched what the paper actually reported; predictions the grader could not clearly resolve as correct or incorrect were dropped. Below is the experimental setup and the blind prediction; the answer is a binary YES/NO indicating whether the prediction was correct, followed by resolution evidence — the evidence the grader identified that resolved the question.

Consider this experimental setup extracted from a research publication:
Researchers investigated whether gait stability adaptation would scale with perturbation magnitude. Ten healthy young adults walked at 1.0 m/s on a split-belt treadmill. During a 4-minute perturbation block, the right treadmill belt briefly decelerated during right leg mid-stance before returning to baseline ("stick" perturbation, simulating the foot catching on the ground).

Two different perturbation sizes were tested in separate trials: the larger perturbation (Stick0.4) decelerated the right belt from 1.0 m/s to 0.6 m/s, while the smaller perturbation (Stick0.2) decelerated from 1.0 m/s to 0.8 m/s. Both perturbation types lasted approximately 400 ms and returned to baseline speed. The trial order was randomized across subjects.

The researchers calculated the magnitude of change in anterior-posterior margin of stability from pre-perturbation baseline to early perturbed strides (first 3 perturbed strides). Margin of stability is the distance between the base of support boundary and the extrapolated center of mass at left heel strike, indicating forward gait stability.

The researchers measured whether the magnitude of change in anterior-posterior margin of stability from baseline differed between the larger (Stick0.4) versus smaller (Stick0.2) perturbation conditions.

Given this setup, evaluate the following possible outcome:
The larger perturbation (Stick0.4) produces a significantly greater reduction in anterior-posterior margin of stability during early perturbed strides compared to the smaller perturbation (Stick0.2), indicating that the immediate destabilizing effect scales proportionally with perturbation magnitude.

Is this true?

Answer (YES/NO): YES